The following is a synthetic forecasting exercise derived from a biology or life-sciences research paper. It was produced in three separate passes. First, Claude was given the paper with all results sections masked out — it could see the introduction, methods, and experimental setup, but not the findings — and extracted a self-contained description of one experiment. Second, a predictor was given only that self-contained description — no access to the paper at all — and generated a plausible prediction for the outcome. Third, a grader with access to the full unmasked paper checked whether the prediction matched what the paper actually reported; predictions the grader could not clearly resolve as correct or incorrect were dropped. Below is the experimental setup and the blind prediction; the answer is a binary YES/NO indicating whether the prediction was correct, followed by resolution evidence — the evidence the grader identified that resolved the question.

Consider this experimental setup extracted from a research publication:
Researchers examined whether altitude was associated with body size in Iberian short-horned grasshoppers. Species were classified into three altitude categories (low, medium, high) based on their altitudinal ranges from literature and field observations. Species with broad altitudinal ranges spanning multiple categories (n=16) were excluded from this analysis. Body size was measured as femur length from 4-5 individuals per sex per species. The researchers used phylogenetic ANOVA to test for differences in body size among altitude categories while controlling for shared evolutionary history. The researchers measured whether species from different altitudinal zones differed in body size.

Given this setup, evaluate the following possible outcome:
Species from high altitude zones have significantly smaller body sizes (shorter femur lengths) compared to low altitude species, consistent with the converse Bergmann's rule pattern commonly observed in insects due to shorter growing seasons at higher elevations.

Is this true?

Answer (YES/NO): NO